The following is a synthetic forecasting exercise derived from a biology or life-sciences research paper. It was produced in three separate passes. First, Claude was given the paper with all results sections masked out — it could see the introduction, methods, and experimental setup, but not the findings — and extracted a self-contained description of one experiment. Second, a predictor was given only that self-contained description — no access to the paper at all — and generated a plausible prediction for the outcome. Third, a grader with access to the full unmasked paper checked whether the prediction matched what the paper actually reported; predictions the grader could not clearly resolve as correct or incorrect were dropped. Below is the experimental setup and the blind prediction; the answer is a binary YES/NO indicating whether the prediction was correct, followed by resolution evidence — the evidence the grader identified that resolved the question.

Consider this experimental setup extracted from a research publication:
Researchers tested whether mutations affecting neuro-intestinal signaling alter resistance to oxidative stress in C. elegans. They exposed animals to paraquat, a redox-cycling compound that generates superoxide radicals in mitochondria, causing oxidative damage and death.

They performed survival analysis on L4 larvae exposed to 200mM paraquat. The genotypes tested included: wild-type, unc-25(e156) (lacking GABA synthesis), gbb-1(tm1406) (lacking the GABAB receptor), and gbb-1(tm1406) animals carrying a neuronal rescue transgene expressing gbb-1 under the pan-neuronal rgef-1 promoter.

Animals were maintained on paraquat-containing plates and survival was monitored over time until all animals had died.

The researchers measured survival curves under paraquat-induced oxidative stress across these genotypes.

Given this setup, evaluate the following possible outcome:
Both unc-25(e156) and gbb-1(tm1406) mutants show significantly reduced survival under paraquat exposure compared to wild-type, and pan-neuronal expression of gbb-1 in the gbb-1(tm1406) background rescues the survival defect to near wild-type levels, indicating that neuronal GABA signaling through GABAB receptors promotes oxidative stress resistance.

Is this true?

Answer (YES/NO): YES